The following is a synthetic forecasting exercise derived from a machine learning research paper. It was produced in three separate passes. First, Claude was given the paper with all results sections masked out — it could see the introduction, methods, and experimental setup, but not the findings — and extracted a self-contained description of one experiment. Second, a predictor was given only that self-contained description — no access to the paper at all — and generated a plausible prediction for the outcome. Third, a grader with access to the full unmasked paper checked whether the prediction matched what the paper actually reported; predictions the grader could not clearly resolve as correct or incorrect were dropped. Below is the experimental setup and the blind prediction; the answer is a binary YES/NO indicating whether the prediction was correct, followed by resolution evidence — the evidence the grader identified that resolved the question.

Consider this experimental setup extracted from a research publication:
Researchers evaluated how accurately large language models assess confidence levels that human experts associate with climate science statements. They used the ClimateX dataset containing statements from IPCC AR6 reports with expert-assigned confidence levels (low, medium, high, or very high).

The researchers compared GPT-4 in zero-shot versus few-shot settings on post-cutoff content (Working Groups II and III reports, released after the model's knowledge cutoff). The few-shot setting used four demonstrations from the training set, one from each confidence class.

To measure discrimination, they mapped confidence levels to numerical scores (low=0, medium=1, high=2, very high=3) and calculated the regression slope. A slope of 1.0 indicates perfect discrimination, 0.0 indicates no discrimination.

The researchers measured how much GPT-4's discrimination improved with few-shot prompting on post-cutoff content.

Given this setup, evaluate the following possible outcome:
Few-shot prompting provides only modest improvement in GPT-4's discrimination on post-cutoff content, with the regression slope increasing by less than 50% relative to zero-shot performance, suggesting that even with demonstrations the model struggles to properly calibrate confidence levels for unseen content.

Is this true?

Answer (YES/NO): YES